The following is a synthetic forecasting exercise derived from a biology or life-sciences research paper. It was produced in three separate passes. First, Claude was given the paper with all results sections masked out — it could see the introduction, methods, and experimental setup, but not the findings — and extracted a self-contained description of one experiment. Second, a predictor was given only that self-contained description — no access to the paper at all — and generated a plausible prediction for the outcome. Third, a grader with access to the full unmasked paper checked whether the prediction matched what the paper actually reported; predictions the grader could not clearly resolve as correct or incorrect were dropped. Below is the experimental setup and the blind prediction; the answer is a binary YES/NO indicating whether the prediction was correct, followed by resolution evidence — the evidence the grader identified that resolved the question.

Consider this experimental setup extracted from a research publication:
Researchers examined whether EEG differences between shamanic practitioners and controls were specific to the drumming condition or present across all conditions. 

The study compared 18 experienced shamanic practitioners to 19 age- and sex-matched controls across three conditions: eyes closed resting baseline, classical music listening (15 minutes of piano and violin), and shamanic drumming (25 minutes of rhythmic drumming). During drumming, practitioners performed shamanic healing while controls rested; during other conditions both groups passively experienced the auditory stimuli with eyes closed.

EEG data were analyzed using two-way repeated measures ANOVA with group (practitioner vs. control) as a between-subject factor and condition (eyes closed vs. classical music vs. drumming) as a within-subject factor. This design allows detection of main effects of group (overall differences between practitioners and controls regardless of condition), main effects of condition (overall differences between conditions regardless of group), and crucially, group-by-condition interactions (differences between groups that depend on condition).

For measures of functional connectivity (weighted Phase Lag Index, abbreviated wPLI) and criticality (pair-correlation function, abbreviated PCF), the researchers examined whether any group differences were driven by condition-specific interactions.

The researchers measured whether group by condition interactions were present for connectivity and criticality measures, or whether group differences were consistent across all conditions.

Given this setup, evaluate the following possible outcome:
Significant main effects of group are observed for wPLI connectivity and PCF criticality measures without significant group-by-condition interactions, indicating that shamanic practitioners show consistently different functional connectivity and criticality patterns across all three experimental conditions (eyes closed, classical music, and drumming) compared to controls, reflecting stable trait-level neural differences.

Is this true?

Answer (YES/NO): YES